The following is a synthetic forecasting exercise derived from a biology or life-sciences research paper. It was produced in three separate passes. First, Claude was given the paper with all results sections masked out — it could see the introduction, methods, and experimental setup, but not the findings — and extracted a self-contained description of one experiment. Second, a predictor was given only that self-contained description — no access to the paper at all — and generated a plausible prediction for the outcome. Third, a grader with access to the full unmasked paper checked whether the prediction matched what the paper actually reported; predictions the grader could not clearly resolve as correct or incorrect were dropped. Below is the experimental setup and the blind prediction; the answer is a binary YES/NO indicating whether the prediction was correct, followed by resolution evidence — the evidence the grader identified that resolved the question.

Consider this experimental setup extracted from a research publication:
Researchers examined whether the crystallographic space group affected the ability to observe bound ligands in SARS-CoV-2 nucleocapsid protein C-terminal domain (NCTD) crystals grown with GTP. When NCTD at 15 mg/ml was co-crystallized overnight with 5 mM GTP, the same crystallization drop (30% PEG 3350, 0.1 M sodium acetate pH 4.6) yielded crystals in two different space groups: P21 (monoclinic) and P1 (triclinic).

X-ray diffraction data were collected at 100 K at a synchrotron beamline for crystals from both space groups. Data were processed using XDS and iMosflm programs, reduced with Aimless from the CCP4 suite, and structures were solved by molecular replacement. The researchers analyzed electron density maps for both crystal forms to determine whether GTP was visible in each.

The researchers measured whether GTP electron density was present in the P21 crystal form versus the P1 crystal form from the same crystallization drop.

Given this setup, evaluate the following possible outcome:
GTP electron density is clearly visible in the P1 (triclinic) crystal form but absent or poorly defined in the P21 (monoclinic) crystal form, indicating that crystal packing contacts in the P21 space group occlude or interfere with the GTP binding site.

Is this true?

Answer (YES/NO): NO